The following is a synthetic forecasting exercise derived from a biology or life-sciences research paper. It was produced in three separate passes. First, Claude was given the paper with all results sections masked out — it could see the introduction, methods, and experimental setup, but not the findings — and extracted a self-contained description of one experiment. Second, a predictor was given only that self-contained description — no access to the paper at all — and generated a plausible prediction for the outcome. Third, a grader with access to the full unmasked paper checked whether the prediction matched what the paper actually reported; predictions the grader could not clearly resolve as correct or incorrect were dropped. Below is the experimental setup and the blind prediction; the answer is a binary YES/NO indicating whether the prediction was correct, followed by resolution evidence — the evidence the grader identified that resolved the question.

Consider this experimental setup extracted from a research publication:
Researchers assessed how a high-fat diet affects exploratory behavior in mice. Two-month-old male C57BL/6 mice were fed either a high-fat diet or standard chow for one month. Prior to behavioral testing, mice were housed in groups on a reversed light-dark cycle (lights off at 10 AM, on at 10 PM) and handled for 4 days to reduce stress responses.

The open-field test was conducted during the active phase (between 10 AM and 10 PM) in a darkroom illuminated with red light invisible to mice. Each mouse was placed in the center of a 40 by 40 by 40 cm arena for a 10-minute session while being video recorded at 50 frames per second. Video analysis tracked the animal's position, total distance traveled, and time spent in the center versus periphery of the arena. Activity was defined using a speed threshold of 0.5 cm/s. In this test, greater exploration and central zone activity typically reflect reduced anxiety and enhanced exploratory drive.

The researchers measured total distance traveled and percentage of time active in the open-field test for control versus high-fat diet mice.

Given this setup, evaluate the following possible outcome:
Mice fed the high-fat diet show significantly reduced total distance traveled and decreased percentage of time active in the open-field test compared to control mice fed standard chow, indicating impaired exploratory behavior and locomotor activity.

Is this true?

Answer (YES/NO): NO